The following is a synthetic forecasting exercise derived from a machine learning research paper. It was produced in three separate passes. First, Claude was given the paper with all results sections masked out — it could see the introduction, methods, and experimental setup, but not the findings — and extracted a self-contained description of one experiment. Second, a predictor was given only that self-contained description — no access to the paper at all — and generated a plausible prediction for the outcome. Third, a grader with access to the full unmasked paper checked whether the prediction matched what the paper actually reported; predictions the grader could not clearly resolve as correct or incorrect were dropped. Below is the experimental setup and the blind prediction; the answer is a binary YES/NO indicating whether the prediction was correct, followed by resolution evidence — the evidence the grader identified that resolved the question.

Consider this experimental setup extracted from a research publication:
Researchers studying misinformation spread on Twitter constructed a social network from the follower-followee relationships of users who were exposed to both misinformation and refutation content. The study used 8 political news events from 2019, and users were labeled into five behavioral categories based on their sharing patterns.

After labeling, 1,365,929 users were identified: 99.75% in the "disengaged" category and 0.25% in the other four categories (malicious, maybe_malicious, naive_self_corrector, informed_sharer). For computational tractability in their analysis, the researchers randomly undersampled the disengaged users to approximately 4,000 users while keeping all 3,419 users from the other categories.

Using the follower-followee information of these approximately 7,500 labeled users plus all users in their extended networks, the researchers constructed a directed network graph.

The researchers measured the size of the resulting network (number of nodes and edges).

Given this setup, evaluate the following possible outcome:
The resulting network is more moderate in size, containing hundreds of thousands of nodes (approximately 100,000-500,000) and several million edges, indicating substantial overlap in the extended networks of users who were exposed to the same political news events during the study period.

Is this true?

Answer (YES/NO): NO